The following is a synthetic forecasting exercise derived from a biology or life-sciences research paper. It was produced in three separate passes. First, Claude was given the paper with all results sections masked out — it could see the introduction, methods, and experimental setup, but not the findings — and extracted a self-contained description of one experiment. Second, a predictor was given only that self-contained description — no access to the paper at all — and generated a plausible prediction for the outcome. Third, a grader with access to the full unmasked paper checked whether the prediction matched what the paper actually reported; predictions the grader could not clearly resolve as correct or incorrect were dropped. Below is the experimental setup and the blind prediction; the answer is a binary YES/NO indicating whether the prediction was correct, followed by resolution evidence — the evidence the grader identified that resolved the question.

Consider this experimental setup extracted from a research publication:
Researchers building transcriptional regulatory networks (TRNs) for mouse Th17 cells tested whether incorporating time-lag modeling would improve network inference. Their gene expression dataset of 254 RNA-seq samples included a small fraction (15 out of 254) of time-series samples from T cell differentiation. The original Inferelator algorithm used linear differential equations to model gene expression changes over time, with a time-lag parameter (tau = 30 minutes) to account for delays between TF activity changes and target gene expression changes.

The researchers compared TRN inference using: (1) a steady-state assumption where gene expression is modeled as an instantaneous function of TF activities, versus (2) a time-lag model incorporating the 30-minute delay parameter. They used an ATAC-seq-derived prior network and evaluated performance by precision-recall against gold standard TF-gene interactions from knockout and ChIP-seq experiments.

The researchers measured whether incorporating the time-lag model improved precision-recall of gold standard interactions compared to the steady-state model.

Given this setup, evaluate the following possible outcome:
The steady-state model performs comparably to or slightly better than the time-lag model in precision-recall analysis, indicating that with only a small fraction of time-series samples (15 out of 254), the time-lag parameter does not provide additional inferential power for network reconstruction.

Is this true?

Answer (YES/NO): YES